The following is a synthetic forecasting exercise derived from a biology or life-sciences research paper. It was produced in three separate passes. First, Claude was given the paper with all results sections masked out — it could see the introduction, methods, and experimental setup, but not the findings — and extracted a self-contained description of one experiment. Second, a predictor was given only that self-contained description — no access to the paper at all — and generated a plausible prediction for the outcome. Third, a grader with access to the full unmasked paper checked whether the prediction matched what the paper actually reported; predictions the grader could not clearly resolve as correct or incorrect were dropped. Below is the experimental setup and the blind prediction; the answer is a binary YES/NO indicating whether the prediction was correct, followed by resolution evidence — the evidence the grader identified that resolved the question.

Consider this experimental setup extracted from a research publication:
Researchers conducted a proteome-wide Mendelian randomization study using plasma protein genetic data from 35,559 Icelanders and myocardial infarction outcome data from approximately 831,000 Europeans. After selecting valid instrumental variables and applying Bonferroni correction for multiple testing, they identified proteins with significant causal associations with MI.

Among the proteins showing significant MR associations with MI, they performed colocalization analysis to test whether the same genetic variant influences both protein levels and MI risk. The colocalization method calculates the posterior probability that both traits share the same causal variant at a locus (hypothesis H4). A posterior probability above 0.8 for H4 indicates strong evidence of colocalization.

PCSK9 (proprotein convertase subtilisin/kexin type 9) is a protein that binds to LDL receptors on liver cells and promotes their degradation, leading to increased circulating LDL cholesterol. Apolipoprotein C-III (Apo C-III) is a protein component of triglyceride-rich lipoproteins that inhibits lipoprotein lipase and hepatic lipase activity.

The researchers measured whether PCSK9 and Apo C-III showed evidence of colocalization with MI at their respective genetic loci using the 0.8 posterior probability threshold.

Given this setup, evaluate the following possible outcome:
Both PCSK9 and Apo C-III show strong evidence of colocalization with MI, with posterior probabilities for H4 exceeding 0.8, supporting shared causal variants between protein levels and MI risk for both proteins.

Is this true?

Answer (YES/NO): YES